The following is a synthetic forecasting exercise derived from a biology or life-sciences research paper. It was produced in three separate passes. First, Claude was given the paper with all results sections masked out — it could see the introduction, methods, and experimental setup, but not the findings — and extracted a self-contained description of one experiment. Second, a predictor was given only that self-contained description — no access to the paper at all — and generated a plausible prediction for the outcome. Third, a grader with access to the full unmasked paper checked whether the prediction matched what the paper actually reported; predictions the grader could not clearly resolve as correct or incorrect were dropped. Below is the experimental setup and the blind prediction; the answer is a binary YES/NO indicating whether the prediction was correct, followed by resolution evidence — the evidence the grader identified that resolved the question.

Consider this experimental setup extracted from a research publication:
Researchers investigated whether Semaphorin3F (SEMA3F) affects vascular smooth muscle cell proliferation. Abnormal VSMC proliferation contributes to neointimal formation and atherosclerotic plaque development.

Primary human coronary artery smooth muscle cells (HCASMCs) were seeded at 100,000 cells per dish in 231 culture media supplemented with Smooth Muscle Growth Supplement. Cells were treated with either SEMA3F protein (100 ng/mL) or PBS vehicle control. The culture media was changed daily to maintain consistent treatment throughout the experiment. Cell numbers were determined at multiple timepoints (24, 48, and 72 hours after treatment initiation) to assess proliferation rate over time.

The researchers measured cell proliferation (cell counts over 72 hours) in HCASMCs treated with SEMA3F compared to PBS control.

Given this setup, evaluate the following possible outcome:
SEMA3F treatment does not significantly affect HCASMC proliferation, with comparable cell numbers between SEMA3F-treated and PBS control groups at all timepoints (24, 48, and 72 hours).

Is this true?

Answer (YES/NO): NO